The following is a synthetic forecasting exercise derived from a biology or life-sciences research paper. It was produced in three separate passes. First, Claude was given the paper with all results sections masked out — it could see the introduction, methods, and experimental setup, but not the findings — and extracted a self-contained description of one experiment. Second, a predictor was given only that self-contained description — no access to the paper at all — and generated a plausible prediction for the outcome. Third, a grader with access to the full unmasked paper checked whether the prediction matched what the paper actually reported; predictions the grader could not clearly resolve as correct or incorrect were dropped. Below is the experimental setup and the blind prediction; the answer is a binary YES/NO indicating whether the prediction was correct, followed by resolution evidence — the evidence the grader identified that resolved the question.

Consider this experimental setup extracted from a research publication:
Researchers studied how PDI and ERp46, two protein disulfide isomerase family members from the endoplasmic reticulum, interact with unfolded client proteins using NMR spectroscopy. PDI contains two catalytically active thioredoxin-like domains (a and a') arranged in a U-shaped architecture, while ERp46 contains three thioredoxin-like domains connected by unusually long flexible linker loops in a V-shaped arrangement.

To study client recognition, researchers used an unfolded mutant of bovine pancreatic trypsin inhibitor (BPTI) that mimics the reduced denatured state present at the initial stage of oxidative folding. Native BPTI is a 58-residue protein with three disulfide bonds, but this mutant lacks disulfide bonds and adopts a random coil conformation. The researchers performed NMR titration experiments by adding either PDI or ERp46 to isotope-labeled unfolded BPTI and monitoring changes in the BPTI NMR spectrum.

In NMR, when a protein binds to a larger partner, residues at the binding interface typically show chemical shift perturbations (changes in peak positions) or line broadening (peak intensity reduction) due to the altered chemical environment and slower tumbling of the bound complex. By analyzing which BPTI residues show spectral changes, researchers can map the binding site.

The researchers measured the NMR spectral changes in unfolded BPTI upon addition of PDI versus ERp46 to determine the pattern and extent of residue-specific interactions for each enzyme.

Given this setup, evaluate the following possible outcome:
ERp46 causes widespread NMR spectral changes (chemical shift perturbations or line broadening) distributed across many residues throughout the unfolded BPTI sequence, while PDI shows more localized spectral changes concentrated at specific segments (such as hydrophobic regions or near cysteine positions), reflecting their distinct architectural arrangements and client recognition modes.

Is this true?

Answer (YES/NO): NO